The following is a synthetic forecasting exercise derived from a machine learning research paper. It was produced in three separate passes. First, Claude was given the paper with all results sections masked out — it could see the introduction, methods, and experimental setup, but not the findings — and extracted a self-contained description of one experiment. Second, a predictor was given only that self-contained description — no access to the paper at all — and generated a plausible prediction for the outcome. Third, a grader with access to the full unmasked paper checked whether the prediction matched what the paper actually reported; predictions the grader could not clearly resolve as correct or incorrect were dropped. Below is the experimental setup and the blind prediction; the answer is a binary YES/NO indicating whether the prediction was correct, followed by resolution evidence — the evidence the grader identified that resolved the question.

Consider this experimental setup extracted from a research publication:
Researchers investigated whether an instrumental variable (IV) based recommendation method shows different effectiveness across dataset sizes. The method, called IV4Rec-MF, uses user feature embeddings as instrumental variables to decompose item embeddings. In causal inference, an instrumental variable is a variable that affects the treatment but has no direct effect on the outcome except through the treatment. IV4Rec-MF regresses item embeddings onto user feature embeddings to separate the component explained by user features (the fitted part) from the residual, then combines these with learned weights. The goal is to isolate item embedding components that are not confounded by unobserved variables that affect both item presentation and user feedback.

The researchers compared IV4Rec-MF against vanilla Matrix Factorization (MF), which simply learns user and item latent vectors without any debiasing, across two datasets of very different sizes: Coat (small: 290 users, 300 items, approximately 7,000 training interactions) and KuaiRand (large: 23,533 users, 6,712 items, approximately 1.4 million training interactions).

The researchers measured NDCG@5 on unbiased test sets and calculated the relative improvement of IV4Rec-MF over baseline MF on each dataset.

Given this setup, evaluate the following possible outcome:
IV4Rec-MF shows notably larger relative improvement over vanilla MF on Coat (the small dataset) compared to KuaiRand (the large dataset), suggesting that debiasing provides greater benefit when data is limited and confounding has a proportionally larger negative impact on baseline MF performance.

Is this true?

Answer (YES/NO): YES